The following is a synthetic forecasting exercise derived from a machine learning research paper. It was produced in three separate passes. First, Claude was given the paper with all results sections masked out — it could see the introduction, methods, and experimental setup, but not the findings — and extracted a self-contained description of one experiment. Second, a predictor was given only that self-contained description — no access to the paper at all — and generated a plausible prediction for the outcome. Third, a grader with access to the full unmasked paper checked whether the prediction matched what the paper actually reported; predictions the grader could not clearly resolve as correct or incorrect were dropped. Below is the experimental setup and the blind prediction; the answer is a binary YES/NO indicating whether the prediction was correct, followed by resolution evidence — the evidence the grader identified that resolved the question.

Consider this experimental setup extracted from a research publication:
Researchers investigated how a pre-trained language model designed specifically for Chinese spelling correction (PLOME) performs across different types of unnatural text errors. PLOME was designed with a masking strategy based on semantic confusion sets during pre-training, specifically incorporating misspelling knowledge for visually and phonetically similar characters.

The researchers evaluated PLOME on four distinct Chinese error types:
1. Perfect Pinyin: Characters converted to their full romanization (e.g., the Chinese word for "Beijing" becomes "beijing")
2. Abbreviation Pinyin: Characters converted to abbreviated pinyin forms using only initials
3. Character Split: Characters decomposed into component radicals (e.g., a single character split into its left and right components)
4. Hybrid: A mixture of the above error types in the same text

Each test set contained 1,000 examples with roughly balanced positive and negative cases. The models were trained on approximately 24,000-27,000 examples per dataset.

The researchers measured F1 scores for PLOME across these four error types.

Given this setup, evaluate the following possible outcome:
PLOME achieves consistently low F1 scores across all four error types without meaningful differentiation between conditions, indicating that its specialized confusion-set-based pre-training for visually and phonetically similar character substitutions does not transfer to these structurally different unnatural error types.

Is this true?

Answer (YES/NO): NO